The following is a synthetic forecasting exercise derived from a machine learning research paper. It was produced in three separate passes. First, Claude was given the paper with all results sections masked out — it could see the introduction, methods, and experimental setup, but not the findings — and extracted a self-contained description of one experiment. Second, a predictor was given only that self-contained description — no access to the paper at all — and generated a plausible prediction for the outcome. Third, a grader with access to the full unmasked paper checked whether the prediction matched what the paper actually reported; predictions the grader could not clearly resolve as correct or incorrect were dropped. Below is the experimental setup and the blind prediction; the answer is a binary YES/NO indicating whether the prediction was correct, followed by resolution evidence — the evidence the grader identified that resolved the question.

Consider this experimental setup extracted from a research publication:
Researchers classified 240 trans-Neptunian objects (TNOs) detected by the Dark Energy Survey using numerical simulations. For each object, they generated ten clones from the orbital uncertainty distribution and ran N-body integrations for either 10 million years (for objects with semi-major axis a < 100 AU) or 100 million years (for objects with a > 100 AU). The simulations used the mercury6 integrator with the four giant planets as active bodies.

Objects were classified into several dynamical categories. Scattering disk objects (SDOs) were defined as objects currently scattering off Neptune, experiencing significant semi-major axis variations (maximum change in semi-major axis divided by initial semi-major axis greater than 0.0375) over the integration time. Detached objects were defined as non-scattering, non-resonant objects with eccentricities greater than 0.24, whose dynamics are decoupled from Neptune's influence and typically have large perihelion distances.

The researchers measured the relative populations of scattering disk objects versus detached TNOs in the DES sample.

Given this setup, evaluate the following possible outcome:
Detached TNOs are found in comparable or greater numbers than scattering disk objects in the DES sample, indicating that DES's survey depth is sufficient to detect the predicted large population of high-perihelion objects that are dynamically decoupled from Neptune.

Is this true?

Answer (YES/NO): YES